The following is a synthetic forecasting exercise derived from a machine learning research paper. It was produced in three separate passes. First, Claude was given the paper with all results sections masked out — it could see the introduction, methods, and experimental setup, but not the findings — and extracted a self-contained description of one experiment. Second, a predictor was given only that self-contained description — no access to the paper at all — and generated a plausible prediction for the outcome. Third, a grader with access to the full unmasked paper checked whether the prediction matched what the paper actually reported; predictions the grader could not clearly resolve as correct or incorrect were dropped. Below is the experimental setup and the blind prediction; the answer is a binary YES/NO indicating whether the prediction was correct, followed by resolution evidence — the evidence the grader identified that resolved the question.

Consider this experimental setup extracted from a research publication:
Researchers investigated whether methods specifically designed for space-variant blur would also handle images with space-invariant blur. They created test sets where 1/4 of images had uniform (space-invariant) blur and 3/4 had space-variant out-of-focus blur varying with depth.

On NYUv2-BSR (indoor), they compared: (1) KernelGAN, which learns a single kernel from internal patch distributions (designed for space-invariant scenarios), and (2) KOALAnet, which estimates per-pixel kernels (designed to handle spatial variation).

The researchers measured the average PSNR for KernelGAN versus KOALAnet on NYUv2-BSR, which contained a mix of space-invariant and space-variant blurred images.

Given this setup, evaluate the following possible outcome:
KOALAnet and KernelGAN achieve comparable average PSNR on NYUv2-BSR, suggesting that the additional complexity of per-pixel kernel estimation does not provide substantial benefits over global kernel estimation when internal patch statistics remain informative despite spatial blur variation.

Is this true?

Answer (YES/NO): NO